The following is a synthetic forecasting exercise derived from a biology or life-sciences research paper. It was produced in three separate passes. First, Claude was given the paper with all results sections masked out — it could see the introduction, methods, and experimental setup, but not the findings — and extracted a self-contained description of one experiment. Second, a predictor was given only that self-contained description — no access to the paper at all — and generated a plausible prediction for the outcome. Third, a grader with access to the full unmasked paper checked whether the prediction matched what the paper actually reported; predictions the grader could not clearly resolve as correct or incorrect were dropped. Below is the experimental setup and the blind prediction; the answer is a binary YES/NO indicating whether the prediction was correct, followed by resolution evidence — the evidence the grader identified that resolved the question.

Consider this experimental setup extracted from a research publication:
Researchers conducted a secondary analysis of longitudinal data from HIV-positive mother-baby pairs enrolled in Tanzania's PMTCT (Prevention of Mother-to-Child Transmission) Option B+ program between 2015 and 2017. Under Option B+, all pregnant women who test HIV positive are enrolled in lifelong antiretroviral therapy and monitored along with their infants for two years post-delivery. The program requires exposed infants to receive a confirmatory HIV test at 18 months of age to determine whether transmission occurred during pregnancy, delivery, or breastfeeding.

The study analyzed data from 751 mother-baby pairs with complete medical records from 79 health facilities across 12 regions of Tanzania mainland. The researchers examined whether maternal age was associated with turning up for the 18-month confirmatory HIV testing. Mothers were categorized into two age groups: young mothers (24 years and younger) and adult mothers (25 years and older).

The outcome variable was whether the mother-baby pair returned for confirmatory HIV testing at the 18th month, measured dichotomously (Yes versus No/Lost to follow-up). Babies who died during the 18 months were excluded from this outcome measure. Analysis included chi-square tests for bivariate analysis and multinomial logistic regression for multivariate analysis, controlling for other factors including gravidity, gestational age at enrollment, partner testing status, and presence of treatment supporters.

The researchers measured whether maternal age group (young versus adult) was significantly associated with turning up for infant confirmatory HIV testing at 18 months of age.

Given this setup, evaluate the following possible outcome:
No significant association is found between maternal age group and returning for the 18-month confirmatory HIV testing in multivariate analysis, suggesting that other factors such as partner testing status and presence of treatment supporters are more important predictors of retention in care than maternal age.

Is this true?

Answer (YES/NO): NO